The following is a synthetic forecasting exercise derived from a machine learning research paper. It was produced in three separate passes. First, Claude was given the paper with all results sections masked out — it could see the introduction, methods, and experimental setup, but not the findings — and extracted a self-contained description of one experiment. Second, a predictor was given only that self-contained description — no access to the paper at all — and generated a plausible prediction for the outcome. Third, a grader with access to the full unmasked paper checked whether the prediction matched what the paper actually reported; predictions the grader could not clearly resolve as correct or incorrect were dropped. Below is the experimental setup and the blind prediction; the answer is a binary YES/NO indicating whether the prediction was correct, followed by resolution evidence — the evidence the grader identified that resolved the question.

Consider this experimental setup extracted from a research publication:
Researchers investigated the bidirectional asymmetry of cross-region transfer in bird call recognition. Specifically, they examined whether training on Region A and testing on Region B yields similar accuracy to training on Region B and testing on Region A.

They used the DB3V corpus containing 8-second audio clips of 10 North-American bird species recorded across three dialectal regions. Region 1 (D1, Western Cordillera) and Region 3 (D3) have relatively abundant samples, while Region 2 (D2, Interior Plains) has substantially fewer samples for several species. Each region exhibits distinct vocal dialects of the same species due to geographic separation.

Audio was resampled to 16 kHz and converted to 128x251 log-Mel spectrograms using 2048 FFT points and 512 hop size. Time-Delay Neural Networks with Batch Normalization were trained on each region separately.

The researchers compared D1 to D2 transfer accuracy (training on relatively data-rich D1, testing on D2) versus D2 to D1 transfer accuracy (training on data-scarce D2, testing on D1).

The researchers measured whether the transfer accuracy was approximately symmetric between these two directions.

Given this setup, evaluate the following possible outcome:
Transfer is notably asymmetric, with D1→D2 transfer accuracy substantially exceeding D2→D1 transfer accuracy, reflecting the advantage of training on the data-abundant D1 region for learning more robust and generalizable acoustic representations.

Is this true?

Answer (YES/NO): YES